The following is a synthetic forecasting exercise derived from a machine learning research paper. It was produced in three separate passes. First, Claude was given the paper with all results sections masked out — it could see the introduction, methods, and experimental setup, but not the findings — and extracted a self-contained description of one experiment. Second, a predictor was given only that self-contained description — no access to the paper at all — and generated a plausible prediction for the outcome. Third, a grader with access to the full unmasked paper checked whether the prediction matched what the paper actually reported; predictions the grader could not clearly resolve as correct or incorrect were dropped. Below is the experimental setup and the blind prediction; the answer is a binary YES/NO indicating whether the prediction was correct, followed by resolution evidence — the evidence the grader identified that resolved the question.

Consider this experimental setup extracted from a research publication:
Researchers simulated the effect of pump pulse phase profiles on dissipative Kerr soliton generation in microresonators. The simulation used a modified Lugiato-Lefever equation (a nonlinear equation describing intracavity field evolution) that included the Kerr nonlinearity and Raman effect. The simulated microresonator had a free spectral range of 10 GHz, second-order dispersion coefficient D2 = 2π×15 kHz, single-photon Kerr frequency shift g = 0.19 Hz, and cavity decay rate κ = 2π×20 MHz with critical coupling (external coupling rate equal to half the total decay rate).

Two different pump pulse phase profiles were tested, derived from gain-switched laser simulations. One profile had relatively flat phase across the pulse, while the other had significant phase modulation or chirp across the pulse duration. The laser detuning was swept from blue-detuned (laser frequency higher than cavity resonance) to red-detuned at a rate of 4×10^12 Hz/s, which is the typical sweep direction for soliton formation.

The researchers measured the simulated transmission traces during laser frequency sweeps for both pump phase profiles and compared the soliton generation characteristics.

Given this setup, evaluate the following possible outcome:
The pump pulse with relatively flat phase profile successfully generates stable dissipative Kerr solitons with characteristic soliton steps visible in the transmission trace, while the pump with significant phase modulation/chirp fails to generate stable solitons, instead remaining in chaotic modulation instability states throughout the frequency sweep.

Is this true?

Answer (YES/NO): NO